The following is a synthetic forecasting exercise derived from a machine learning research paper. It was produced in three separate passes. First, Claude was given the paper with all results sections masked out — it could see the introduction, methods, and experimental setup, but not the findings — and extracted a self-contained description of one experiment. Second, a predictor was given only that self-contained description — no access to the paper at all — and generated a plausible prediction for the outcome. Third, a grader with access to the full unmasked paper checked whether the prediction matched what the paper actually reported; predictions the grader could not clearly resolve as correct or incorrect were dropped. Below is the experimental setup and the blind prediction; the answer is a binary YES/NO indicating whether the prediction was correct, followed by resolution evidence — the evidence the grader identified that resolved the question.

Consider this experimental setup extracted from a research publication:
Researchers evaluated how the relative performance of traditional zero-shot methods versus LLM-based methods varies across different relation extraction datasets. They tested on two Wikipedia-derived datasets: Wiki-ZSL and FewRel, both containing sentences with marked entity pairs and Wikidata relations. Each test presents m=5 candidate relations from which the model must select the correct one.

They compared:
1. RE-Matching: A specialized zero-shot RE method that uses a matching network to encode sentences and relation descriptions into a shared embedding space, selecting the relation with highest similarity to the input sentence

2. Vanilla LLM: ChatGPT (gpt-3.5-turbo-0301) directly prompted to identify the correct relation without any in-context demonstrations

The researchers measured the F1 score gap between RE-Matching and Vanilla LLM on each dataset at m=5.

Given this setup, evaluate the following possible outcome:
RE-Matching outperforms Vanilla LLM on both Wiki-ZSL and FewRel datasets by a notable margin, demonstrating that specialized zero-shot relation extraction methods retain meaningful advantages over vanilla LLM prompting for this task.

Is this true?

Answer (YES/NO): NO